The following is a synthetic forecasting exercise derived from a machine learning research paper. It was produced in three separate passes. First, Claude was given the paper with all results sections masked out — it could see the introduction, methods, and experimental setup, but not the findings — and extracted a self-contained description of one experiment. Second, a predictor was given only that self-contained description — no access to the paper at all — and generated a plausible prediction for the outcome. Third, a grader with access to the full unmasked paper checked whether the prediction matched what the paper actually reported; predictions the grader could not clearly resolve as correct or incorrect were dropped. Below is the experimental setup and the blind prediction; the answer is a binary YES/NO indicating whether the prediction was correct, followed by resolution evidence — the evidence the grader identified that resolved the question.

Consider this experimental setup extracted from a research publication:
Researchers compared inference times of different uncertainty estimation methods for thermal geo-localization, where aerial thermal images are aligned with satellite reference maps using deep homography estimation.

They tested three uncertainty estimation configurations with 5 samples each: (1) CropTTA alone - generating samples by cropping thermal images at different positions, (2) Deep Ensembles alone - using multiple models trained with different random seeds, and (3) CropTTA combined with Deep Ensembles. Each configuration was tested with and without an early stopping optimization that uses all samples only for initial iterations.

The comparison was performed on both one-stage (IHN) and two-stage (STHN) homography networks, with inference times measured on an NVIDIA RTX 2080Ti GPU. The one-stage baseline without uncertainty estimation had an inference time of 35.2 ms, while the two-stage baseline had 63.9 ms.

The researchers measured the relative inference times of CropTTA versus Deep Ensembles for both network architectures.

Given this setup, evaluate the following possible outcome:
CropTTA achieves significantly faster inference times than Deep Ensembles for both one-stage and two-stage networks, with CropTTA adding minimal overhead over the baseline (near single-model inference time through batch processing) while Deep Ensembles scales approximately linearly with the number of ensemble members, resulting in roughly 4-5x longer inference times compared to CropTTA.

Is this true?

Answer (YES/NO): NO